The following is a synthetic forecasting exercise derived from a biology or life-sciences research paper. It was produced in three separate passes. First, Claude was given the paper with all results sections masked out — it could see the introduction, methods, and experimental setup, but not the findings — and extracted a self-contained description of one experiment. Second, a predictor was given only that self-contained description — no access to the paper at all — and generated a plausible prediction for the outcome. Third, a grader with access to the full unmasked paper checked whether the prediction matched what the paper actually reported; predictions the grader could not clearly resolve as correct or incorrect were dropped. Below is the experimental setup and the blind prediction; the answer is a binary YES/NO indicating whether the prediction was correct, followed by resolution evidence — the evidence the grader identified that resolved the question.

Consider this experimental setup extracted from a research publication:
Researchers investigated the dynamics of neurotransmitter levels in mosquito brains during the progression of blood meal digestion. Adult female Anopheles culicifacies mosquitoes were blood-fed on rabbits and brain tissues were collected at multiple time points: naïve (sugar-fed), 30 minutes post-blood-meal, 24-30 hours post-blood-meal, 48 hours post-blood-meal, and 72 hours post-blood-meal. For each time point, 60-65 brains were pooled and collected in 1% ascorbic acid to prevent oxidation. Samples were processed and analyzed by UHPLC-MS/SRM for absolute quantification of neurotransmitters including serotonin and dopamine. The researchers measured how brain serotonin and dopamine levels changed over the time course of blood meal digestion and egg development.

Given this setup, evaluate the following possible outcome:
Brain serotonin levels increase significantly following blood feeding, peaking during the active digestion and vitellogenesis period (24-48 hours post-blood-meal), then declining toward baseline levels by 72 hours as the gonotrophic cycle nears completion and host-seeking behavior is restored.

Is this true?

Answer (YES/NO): NO